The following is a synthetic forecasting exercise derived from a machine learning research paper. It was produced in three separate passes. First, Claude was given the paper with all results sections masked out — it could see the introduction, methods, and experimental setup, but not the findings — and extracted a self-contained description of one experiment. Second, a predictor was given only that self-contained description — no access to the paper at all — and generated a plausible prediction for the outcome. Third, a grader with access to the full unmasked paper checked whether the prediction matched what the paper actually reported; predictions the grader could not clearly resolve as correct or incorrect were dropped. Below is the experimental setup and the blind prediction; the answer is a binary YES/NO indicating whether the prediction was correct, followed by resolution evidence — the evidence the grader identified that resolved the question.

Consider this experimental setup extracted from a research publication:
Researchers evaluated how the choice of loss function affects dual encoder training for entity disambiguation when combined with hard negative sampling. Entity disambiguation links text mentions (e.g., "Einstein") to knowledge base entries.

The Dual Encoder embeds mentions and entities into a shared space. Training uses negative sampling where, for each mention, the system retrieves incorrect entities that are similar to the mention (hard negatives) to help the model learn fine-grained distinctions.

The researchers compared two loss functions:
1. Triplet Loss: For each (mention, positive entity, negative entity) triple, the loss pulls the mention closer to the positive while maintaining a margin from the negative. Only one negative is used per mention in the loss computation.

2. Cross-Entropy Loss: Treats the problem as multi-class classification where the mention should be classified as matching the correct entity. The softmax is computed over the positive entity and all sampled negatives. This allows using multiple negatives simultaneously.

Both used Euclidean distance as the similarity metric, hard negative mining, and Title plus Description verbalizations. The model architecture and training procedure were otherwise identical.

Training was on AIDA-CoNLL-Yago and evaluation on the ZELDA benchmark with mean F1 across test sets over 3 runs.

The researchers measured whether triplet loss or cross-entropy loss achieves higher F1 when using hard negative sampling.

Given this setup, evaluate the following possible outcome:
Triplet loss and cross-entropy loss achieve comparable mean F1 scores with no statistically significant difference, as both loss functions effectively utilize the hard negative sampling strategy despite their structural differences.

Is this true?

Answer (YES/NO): NO